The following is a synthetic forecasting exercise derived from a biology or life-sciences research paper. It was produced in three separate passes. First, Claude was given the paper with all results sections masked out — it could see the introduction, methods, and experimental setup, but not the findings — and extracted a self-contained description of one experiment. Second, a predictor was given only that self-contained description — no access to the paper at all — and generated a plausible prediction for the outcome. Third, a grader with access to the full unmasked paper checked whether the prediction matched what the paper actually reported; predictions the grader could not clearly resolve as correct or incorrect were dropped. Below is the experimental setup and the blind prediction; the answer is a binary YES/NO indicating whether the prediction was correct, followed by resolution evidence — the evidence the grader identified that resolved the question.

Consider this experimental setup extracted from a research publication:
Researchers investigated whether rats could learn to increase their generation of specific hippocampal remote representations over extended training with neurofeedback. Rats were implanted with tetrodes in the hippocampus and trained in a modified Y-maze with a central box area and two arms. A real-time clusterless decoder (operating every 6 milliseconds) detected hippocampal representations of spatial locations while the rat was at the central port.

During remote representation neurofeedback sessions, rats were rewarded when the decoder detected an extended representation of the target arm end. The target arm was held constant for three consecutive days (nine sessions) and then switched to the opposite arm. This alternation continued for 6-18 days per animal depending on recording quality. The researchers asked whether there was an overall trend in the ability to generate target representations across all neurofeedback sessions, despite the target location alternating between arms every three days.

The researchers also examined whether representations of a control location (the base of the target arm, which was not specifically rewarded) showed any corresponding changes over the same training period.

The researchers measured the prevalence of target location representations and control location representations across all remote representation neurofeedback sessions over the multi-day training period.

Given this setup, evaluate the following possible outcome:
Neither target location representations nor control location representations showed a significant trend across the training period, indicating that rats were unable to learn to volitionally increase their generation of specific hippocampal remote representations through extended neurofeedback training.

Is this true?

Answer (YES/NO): NO